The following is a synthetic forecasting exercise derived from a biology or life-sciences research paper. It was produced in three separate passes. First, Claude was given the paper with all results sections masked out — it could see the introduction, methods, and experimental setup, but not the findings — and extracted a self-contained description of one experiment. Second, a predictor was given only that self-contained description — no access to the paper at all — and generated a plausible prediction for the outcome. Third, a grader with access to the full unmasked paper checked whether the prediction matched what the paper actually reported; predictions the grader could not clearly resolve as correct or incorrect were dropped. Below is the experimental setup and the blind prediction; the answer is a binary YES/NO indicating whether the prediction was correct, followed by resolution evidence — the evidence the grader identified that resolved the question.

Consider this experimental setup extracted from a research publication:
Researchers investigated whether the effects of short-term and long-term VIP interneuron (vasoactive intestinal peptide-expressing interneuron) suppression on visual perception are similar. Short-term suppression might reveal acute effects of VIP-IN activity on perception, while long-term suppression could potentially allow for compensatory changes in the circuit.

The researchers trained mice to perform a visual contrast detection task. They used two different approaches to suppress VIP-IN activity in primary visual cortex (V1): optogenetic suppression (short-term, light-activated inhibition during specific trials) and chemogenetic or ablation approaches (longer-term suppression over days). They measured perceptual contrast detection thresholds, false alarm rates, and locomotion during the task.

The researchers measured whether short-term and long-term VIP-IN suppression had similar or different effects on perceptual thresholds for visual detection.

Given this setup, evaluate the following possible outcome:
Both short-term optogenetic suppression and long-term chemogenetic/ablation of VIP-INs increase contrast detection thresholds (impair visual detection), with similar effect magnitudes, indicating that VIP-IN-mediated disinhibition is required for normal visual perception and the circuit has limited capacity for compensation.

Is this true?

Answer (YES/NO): YES